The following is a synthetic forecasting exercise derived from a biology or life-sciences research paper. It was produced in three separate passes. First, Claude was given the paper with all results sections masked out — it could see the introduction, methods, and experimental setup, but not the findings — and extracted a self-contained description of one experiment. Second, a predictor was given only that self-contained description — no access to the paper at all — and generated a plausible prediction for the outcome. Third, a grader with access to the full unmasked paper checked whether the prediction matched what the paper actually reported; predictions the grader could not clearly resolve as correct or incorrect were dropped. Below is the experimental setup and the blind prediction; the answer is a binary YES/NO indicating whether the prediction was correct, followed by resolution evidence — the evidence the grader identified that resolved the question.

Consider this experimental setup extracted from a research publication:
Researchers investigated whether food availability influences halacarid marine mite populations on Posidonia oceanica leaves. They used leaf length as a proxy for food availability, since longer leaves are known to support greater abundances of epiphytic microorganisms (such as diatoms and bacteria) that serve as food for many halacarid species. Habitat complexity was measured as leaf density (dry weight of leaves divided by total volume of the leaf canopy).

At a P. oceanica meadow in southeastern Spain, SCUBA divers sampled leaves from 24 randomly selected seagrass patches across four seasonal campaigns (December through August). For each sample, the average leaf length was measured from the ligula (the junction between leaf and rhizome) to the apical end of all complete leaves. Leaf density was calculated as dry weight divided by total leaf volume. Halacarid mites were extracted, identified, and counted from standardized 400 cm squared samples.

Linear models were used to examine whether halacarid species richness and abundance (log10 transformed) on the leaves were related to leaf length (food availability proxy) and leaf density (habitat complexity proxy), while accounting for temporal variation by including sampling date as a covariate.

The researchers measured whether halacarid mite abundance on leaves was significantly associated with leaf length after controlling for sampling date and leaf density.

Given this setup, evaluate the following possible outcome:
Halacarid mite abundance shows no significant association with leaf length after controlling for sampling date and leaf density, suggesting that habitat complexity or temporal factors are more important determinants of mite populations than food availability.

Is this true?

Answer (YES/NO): NO